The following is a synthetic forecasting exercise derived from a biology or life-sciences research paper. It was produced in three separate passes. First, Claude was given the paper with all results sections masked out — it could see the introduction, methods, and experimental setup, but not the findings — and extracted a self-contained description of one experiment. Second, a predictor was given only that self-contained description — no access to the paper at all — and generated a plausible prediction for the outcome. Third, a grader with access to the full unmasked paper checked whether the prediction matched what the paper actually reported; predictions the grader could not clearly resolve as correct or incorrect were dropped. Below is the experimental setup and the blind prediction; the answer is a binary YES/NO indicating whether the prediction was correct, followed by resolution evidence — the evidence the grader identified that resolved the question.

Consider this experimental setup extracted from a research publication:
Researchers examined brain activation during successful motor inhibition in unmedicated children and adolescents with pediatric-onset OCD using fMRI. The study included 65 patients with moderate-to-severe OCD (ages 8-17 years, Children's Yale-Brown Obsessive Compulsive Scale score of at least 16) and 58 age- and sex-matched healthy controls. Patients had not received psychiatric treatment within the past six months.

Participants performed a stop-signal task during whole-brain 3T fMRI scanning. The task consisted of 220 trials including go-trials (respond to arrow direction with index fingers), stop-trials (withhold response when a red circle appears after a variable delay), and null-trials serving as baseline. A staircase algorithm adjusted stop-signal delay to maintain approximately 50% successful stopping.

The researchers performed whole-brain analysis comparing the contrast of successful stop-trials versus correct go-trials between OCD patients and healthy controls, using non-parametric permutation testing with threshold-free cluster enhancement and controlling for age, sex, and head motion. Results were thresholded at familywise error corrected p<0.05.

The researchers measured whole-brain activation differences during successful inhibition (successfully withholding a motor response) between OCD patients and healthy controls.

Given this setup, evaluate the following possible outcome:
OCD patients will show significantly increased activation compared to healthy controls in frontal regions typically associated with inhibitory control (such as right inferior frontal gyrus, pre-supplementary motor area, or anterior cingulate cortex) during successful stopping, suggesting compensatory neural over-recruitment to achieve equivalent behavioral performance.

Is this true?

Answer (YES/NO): YES